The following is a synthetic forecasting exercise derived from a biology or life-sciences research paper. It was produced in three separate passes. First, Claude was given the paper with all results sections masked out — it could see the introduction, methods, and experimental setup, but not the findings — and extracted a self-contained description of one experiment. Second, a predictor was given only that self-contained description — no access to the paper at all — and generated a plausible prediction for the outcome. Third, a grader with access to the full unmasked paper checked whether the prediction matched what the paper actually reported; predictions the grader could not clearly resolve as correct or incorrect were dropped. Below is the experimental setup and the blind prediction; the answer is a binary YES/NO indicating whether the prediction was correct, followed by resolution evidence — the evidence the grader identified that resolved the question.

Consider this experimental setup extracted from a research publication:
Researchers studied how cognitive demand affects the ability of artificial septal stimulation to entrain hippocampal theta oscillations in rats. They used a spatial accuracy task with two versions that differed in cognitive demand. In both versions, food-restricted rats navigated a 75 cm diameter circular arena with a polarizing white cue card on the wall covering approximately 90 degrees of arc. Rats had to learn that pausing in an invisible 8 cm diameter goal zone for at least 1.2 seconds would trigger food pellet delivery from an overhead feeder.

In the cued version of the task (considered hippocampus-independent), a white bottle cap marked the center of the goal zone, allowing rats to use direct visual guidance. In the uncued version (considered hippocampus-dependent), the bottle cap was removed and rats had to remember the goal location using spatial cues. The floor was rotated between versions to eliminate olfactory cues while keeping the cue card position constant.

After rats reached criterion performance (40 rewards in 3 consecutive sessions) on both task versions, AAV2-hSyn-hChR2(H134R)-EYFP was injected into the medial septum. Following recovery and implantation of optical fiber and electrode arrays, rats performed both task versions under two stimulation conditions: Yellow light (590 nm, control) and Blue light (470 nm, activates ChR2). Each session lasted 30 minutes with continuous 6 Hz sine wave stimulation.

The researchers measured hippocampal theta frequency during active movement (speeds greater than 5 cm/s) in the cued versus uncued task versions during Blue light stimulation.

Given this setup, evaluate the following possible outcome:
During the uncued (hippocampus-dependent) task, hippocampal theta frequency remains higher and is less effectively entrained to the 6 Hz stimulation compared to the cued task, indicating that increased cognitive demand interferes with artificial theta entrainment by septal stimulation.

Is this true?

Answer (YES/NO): NO